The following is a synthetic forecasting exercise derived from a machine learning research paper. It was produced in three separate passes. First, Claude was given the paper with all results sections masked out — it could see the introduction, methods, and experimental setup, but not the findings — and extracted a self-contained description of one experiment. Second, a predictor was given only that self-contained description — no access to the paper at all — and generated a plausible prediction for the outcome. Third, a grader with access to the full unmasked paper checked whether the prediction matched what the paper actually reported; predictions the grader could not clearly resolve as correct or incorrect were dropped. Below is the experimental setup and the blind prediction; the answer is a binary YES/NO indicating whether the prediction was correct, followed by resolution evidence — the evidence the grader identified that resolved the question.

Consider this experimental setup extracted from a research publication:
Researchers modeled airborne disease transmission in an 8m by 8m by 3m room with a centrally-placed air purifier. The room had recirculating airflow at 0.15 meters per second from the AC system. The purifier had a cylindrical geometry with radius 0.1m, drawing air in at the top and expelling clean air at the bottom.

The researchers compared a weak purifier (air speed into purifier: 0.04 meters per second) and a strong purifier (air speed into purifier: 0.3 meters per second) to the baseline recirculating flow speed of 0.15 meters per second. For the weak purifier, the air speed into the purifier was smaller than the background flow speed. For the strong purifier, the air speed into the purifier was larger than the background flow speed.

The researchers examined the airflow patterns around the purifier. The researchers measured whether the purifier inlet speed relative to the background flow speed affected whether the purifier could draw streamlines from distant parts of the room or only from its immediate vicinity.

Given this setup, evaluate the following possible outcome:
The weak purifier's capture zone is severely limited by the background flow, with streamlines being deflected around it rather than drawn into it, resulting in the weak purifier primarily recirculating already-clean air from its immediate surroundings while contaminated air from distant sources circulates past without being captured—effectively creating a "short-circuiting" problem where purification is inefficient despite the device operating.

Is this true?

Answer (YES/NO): NO